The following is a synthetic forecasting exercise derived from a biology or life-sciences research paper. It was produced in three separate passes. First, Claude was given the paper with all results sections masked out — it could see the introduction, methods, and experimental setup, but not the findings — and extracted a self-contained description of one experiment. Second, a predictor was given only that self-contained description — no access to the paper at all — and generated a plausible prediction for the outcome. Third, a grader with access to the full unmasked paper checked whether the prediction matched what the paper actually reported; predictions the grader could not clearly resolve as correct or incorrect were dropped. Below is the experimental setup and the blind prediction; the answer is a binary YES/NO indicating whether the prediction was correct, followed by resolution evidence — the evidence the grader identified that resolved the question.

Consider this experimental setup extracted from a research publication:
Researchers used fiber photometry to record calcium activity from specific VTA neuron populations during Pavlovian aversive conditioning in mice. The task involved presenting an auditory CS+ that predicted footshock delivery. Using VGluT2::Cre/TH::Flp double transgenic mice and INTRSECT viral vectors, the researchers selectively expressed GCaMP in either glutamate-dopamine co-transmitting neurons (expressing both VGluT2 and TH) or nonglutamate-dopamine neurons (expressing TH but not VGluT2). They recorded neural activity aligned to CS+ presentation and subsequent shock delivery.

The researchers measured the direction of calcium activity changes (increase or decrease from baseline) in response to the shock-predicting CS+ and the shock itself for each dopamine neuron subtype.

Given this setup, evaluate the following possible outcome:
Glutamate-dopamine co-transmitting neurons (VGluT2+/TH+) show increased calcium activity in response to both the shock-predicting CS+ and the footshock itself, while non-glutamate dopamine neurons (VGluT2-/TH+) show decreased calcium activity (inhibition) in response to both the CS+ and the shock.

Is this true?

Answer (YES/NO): YES